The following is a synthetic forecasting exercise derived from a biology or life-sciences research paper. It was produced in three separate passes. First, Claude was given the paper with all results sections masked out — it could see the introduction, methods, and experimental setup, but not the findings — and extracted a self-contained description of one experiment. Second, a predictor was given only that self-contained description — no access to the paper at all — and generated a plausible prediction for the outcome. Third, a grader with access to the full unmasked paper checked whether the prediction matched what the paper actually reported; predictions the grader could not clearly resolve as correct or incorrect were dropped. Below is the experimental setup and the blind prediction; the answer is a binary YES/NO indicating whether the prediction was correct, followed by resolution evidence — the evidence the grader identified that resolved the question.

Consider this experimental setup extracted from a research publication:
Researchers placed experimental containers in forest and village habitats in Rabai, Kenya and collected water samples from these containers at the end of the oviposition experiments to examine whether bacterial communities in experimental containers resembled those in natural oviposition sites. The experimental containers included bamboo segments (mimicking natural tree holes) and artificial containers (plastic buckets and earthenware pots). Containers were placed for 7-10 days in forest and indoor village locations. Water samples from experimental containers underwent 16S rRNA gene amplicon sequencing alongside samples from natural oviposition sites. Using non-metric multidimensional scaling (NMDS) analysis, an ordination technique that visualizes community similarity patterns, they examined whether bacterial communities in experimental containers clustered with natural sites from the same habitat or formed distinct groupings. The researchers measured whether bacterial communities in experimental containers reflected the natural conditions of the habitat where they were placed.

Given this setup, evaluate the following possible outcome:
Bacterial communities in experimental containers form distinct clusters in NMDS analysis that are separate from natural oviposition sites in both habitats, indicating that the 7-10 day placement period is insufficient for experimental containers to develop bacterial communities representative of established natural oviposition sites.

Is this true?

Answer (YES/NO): NO